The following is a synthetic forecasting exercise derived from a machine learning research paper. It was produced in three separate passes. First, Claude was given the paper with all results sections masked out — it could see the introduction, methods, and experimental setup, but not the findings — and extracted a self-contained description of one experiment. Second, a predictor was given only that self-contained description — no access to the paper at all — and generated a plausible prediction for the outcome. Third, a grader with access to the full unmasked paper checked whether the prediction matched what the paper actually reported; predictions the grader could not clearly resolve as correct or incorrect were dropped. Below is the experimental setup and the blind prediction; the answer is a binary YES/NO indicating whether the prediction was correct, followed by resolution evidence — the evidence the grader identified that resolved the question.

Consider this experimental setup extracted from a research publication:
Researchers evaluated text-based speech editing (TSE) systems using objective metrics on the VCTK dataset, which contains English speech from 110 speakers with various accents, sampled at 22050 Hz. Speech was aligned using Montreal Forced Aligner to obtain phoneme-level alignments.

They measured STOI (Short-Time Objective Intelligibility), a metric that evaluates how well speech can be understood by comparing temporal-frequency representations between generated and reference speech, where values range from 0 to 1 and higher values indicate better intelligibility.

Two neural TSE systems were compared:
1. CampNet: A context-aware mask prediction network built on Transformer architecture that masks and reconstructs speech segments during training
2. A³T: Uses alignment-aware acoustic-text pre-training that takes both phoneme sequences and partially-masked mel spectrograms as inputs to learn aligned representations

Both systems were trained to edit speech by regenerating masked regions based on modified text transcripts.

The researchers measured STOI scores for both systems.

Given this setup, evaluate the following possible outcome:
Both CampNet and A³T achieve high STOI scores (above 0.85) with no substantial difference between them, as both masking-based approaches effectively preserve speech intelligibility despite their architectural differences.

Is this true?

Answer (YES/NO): NO